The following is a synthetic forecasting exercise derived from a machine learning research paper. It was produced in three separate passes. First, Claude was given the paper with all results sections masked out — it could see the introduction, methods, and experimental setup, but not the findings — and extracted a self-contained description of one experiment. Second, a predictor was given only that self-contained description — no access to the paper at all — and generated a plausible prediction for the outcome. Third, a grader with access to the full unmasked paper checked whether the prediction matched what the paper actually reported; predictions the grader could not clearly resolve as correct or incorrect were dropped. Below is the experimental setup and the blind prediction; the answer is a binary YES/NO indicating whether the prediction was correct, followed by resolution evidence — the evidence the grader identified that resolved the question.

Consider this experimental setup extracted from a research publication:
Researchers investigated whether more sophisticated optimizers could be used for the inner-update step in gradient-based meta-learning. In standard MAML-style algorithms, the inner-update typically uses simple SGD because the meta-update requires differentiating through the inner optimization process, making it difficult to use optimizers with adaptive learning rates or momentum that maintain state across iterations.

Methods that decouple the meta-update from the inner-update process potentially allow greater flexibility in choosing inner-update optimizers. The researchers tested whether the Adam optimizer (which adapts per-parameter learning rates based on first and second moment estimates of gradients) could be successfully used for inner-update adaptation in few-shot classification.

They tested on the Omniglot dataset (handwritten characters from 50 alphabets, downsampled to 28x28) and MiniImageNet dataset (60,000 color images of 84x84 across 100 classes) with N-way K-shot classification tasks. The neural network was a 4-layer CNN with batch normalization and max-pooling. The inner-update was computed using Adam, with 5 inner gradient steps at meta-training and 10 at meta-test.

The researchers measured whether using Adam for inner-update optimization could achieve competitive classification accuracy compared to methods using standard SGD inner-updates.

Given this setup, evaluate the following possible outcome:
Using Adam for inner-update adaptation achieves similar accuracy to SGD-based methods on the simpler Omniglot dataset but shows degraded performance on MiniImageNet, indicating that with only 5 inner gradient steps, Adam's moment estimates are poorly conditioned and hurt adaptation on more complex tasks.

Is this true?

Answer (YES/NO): NO